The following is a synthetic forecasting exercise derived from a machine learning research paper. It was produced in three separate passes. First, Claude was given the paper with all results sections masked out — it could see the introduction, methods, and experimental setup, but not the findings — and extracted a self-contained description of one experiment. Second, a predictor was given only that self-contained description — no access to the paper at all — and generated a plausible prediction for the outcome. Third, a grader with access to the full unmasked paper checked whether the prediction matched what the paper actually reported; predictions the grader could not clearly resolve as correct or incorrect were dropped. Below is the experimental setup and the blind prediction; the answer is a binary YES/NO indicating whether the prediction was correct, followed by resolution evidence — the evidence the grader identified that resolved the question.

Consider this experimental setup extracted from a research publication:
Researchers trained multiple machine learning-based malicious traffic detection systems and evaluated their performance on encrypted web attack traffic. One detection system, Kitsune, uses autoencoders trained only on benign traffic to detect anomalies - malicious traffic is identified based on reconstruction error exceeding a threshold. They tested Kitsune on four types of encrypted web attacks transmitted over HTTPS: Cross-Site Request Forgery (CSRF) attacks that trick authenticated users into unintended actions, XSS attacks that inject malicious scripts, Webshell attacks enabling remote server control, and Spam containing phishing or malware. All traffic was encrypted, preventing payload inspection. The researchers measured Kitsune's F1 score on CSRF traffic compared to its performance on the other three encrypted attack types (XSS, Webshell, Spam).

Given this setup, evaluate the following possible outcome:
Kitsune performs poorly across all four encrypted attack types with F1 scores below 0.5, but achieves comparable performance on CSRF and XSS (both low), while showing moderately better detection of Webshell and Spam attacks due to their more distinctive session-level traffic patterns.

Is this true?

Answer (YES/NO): NO